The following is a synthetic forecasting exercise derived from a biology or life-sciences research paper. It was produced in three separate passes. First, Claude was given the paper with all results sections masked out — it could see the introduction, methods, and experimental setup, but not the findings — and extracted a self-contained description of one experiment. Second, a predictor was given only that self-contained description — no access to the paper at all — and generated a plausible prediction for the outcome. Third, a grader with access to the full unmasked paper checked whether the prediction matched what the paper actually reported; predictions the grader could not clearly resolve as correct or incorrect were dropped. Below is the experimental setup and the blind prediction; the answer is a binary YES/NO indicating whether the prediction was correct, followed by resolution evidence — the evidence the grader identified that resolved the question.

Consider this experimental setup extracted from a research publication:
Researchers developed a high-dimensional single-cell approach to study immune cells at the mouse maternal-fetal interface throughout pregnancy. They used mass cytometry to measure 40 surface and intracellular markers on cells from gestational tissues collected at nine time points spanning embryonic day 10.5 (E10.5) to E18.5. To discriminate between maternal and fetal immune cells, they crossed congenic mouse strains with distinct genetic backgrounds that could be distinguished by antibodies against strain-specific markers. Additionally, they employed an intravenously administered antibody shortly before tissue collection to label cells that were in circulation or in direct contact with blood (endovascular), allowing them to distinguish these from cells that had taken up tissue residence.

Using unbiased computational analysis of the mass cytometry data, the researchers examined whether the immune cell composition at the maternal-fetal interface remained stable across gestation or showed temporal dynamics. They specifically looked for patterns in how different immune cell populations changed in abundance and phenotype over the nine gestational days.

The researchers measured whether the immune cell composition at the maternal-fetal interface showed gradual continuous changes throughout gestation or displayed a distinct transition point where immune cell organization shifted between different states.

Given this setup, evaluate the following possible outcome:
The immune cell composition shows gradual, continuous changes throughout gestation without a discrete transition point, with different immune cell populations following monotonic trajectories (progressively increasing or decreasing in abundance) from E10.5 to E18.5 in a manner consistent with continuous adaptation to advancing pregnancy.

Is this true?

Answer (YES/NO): NO